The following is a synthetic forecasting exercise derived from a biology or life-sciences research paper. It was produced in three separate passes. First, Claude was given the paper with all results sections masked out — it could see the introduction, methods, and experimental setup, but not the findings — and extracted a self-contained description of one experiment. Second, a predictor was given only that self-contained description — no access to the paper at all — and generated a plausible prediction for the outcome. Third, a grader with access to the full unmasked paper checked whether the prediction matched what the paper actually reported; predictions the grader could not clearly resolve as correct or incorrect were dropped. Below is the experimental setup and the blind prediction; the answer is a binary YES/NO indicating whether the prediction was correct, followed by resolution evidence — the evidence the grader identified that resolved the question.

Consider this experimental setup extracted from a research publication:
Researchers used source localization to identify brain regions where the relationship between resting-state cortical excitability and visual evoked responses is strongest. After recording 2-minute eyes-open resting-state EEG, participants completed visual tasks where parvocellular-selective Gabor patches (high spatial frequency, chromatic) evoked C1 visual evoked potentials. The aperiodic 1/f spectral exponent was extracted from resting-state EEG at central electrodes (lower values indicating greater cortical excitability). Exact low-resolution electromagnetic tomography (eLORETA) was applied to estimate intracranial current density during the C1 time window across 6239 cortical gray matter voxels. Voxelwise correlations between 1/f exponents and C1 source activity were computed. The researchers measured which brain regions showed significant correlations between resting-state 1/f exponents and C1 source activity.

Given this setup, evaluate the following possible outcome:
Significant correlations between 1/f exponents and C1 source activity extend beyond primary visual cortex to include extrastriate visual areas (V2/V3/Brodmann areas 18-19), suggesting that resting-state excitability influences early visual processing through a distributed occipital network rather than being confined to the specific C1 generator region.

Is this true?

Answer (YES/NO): NO